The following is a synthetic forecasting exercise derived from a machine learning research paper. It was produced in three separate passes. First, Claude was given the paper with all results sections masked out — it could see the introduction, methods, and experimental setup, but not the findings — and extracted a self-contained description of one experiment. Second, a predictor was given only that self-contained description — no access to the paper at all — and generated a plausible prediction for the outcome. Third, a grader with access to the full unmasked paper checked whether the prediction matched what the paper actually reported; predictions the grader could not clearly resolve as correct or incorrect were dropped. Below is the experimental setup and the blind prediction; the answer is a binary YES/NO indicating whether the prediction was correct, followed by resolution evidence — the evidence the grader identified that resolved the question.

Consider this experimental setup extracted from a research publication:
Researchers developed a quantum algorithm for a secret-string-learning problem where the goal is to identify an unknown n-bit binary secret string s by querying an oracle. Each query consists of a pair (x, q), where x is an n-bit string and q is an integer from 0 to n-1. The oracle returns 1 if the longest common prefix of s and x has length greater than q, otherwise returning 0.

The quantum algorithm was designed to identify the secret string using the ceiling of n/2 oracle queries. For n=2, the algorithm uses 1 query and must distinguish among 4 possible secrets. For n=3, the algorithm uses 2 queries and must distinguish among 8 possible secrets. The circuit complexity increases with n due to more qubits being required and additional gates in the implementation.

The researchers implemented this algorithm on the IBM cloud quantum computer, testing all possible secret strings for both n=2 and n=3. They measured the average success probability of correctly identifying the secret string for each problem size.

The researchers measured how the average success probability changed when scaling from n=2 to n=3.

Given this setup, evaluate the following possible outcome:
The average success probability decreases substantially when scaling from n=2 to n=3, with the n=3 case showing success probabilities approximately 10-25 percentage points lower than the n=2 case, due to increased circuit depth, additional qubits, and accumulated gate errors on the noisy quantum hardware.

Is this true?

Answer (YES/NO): NO